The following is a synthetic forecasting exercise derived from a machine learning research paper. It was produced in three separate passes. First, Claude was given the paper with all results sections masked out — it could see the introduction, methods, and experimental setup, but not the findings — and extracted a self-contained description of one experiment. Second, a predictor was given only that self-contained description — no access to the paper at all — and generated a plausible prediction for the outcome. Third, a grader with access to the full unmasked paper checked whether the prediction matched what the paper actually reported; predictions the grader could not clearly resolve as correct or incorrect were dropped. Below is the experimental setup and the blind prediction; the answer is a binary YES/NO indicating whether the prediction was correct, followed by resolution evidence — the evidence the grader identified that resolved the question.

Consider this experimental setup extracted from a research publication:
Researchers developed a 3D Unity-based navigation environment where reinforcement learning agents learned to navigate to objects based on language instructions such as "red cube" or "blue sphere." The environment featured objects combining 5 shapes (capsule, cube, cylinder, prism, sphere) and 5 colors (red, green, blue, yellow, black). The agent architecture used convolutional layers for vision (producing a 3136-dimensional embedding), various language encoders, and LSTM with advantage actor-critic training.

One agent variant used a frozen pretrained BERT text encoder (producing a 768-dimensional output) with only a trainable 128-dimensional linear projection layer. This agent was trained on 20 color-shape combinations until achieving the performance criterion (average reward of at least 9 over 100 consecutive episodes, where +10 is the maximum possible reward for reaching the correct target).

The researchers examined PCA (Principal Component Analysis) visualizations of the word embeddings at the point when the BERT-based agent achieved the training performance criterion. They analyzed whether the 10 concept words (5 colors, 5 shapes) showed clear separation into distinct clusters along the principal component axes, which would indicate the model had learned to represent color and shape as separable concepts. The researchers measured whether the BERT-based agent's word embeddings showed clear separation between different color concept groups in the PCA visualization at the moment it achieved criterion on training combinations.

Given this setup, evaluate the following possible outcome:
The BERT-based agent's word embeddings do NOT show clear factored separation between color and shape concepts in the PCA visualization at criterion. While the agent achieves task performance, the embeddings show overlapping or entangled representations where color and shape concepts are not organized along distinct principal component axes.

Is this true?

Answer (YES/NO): YES